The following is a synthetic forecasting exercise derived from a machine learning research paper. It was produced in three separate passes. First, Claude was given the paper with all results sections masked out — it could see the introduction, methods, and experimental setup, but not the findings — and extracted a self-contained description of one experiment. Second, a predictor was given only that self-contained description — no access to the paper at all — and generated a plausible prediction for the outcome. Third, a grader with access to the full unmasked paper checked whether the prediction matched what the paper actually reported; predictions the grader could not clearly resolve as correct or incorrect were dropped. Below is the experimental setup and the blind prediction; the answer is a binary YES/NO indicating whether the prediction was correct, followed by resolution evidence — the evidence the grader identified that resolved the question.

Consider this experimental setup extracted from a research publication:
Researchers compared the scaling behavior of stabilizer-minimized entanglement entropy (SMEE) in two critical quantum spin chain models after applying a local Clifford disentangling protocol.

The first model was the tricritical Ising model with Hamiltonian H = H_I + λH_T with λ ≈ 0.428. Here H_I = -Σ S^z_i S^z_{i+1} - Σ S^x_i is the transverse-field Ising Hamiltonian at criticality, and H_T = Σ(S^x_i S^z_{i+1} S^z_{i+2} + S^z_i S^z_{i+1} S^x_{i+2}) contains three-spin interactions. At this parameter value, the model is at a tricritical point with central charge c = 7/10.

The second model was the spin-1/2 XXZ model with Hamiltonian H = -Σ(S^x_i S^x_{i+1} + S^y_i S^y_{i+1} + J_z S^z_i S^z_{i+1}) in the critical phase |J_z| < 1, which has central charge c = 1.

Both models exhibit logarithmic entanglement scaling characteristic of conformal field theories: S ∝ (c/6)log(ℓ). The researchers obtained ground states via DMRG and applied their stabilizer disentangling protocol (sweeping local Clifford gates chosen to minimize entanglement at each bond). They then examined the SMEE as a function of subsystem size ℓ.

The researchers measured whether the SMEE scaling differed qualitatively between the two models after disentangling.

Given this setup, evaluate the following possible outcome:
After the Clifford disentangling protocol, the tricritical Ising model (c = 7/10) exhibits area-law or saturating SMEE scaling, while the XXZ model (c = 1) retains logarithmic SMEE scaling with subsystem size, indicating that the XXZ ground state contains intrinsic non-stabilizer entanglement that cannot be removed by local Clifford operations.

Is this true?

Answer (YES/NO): NO